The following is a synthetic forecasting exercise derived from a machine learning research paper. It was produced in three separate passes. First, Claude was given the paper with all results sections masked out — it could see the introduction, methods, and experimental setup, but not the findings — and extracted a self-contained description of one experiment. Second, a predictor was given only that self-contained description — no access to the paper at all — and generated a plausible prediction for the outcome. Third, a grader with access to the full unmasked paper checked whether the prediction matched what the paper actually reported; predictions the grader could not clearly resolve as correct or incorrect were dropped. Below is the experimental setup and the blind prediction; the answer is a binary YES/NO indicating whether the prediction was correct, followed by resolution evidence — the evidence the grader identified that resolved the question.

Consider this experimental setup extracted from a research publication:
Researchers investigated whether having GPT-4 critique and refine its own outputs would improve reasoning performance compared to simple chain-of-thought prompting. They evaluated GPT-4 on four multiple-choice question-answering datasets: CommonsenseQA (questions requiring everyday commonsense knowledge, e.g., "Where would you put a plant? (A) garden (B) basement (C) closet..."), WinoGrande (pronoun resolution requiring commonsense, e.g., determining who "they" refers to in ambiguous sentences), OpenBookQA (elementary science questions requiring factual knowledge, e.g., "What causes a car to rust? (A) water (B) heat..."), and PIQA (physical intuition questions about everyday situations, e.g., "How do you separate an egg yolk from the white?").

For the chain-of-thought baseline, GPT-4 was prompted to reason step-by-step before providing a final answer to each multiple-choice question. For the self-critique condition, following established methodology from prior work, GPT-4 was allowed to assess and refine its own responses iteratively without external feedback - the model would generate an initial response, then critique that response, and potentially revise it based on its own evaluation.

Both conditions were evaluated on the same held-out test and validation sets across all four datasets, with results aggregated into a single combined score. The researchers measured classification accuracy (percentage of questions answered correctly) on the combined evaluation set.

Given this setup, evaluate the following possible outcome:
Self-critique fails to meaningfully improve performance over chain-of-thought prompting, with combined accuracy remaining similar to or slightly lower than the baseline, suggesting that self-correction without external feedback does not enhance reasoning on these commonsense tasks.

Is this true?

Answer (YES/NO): YES